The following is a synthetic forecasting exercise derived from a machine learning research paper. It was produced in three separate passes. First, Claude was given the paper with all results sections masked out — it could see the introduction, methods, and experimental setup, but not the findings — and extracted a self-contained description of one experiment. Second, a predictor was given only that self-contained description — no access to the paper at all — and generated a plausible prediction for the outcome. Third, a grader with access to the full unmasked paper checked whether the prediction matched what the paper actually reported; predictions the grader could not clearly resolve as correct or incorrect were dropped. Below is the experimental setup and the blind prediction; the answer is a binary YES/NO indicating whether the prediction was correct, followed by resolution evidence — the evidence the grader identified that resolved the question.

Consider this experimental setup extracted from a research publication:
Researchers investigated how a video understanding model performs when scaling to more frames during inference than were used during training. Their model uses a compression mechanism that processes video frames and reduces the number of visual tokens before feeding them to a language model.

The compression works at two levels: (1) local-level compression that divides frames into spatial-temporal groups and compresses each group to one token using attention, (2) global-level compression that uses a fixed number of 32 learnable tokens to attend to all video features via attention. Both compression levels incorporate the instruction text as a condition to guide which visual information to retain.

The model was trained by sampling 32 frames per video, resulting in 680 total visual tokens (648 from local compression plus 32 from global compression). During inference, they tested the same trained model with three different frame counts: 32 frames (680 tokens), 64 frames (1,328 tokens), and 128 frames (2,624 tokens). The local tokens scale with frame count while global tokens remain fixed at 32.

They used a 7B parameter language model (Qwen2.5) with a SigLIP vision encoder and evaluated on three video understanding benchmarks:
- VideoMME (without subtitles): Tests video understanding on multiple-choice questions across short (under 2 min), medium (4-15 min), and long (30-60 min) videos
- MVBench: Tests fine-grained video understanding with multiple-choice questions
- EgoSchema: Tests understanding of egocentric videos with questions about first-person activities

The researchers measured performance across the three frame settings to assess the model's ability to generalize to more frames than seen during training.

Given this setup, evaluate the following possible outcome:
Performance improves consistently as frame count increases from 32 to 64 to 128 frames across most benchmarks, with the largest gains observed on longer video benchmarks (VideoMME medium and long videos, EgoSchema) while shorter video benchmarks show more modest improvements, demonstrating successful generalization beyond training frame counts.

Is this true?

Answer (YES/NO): NO